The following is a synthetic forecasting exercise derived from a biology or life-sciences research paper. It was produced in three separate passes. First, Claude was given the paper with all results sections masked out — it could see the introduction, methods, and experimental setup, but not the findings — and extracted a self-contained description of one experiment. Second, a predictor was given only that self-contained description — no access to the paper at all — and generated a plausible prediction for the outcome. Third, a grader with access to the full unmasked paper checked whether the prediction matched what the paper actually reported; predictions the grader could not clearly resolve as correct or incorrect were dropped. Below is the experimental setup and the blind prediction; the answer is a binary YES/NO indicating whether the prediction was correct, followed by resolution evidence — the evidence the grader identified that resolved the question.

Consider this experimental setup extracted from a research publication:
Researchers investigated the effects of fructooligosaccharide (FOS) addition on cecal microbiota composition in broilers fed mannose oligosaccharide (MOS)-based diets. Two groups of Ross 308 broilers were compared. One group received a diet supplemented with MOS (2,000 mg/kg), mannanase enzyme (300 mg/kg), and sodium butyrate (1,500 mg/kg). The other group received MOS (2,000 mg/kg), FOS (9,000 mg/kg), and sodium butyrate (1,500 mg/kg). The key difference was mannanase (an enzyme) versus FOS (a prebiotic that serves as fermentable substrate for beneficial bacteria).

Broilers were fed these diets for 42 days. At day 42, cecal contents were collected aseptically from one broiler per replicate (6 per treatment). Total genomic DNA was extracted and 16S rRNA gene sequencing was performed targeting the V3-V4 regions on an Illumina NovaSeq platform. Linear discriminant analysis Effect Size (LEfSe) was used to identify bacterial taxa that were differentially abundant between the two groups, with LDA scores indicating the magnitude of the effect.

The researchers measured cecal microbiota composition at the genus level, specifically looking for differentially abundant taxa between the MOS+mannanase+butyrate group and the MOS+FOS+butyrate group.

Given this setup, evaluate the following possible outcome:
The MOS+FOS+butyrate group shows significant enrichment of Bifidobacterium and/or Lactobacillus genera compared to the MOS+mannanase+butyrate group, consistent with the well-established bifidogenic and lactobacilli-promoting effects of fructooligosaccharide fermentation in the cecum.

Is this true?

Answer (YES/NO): NO